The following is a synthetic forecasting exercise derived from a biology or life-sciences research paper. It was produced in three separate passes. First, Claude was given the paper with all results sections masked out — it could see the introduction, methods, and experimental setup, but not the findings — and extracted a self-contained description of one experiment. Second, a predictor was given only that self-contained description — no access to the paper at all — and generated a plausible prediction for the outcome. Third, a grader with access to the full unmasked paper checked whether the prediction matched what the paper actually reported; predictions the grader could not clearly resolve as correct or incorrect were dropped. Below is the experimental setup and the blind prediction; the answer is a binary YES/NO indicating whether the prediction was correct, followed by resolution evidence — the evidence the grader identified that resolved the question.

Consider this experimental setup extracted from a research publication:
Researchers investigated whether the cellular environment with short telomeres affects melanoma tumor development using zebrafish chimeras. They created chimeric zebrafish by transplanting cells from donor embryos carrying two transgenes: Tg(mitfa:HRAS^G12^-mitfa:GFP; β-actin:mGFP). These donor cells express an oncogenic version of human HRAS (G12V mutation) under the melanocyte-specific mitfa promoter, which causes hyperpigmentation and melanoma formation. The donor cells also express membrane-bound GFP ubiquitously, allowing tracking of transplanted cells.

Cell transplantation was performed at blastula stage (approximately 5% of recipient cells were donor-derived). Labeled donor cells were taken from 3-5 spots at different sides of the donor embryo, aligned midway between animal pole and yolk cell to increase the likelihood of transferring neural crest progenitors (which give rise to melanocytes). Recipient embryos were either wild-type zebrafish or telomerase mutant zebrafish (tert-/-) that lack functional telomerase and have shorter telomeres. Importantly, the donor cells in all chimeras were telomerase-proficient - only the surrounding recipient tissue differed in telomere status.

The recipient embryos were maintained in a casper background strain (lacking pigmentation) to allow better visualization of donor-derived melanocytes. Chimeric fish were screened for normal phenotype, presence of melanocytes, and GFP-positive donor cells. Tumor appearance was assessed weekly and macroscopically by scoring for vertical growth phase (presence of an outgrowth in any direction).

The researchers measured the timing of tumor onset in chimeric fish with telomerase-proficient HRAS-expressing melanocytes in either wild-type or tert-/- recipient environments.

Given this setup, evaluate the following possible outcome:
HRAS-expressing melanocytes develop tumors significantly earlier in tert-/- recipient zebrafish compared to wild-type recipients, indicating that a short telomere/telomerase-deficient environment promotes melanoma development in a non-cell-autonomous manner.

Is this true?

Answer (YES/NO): YES